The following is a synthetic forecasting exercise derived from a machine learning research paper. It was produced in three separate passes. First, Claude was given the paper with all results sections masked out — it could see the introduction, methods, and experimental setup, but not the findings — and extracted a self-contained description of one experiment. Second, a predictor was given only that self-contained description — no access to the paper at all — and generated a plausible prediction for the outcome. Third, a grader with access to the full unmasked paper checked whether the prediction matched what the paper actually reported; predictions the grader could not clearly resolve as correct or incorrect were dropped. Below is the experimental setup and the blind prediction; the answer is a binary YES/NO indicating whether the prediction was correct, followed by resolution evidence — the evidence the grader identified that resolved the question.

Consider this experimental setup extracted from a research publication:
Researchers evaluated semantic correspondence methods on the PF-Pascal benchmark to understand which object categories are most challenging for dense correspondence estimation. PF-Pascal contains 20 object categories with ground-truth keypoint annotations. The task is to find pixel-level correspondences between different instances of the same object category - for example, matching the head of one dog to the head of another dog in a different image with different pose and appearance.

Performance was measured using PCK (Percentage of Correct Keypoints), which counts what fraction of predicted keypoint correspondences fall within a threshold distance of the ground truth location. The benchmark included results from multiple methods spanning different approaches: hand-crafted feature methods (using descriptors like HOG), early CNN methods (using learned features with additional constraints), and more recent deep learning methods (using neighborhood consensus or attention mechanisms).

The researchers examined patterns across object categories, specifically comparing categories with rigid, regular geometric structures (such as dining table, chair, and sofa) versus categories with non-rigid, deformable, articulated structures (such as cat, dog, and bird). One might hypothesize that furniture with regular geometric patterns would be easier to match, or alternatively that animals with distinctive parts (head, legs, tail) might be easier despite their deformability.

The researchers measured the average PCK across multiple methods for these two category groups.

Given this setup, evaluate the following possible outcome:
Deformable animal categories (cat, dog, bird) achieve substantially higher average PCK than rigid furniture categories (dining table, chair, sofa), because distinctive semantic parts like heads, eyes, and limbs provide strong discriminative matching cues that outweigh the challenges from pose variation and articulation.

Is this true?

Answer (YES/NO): YES